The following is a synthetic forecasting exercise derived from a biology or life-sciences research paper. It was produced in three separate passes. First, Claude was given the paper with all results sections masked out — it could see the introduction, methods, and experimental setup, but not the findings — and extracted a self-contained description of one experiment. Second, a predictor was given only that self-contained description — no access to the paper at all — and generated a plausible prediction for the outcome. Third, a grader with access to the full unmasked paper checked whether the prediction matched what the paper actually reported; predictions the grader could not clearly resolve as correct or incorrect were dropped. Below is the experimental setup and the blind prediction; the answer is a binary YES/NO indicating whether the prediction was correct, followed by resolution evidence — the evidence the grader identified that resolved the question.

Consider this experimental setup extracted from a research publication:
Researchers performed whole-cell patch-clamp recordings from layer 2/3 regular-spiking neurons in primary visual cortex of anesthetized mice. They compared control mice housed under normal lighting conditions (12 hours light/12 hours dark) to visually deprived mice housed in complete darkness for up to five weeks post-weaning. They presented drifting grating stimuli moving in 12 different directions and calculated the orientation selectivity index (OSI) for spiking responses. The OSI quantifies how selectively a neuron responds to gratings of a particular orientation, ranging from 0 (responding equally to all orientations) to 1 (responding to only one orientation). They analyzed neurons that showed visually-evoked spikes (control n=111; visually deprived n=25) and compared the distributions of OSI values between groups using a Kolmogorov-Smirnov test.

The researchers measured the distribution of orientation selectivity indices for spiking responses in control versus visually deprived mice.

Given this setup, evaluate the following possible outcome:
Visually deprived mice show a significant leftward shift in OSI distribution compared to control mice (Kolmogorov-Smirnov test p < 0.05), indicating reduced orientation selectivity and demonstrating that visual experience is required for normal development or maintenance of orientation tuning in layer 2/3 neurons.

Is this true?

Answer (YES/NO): NO